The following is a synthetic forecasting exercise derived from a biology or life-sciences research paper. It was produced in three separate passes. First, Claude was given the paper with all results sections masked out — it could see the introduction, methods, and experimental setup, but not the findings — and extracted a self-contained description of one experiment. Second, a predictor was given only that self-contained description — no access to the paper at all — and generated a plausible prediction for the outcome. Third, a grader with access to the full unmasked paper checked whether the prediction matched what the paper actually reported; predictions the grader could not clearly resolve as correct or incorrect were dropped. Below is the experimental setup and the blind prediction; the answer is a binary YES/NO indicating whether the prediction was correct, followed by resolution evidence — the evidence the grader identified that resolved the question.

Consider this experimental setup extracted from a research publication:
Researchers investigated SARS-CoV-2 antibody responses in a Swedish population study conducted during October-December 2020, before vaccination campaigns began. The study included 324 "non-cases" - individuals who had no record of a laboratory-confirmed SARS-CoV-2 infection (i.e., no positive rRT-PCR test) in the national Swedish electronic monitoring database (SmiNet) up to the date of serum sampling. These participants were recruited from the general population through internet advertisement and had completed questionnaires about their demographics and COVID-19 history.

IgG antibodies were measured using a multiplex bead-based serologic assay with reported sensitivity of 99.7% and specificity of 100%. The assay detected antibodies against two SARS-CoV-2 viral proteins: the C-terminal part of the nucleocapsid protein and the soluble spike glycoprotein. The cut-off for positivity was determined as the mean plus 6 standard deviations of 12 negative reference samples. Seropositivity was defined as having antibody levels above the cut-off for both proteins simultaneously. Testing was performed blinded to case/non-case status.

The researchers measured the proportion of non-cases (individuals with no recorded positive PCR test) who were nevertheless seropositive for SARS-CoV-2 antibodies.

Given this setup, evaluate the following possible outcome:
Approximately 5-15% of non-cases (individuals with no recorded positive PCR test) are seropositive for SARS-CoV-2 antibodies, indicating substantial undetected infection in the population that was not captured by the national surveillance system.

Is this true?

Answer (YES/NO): NO